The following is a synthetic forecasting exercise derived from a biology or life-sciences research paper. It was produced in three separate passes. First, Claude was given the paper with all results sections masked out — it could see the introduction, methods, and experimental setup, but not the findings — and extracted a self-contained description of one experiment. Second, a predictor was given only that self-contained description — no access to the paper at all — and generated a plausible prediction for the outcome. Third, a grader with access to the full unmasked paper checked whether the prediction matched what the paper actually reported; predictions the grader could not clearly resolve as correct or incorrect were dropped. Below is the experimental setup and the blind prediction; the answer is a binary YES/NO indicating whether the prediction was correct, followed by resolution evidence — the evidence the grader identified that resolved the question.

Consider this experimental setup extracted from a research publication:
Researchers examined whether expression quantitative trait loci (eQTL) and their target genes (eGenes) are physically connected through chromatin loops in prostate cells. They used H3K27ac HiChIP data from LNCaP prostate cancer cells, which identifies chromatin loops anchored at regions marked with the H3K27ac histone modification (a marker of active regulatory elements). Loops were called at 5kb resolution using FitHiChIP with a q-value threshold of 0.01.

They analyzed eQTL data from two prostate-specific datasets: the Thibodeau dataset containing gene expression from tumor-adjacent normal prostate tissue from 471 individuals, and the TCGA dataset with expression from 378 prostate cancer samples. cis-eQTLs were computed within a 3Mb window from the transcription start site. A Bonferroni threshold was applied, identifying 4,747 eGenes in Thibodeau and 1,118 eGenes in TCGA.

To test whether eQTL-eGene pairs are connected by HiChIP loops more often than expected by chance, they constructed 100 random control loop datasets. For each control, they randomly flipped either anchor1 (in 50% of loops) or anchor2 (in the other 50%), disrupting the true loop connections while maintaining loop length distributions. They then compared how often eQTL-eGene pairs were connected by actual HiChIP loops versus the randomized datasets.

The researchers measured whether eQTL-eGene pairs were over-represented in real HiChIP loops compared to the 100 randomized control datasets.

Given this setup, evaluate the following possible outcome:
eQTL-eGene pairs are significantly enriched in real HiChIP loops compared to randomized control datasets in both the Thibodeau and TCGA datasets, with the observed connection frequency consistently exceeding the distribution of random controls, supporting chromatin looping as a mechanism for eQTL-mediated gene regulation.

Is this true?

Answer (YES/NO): YES